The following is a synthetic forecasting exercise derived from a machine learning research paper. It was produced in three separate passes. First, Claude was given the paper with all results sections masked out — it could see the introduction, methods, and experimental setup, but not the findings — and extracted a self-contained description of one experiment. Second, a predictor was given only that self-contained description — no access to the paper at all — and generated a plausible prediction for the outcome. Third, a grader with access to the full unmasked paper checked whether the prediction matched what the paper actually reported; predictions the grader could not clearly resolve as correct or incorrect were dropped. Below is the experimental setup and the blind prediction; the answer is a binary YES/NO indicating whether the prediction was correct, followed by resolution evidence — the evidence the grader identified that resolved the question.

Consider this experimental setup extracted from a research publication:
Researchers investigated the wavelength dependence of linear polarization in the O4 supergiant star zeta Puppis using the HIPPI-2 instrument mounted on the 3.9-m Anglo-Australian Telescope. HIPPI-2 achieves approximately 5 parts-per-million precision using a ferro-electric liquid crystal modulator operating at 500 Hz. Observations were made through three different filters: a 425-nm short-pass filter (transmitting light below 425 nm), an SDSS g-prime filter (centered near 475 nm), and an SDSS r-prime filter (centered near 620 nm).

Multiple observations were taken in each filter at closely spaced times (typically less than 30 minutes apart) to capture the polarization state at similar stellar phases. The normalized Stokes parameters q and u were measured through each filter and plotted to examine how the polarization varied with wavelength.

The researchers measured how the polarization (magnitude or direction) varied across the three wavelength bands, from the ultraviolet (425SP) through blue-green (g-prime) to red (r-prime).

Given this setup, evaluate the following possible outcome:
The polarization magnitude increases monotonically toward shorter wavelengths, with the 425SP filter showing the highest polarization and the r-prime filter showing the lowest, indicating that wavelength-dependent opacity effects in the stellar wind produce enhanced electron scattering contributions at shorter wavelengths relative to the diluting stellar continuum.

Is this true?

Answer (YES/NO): NO